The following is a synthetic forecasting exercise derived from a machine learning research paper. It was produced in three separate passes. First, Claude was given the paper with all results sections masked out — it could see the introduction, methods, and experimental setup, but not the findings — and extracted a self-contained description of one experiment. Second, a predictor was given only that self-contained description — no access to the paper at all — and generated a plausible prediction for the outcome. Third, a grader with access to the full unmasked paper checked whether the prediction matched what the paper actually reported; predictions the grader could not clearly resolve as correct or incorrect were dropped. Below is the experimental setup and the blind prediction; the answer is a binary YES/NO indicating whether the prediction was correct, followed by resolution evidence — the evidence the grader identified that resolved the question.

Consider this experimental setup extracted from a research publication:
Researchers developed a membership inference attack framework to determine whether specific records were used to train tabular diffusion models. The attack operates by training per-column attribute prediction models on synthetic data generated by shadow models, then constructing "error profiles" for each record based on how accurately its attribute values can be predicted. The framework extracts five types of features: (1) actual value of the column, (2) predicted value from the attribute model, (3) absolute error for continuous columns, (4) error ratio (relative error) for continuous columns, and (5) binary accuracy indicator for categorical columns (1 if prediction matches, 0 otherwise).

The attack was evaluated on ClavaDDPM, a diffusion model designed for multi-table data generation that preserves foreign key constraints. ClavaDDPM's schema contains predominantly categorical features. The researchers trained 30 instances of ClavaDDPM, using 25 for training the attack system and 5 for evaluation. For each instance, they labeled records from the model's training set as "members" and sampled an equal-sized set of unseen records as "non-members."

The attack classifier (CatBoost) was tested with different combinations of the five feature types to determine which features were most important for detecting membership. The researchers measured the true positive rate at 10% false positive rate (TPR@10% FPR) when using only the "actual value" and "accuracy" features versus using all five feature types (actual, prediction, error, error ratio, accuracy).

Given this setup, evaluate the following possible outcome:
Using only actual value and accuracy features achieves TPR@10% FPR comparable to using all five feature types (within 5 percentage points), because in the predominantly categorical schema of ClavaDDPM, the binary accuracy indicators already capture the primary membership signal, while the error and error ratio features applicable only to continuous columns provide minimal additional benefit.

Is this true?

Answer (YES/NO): YES